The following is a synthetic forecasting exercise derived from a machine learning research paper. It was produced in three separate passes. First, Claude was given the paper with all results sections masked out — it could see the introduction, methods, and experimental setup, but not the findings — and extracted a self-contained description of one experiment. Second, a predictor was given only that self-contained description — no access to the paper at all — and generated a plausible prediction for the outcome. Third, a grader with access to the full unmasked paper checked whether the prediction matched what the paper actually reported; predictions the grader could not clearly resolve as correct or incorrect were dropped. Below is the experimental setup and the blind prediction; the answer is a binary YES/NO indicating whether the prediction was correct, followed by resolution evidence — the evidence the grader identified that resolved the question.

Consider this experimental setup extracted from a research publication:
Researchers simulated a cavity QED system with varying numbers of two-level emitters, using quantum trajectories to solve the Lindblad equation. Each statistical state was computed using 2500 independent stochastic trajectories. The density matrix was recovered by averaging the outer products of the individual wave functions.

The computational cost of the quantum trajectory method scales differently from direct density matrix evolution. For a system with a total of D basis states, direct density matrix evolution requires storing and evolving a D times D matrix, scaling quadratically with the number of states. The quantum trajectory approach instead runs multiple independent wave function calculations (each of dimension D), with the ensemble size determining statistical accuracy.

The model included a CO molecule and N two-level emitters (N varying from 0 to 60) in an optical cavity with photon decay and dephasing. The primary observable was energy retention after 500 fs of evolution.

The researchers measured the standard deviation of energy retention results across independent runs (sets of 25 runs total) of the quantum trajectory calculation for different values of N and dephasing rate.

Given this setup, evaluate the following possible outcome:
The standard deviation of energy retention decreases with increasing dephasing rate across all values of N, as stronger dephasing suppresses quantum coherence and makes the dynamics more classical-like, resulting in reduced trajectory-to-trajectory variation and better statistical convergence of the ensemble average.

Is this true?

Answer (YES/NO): NO